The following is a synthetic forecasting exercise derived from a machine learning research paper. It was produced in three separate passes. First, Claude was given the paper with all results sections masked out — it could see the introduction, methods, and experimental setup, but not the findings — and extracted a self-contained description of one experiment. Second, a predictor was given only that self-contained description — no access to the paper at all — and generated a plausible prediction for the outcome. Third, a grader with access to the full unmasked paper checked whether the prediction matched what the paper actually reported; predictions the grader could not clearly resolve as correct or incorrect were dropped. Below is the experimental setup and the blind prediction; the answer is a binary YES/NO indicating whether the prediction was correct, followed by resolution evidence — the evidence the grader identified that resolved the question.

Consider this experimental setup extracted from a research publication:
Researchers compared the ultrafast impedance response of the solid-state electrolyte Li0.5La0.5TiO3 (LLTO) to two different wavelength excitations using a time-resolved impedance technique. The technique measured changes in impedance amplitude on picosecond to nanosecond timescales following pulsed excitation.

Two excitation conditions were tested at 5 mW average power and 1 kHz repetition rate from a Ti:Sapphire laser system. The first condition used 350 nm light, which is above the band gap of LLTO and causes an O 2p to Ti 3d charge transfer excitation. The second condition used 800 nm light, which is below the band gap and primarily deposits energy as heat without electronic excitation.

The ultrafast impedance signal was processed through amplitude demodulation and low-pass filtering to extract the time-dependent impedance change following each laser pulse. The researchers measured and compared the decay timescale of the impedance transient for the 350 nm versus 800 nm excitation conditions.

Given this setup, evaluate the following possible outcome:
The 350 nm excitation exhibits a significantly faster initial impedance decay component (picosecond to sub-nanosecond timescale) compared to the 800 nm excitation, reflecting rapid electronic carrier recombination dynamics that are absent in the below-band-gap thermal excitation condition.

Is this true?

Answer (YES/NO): NO